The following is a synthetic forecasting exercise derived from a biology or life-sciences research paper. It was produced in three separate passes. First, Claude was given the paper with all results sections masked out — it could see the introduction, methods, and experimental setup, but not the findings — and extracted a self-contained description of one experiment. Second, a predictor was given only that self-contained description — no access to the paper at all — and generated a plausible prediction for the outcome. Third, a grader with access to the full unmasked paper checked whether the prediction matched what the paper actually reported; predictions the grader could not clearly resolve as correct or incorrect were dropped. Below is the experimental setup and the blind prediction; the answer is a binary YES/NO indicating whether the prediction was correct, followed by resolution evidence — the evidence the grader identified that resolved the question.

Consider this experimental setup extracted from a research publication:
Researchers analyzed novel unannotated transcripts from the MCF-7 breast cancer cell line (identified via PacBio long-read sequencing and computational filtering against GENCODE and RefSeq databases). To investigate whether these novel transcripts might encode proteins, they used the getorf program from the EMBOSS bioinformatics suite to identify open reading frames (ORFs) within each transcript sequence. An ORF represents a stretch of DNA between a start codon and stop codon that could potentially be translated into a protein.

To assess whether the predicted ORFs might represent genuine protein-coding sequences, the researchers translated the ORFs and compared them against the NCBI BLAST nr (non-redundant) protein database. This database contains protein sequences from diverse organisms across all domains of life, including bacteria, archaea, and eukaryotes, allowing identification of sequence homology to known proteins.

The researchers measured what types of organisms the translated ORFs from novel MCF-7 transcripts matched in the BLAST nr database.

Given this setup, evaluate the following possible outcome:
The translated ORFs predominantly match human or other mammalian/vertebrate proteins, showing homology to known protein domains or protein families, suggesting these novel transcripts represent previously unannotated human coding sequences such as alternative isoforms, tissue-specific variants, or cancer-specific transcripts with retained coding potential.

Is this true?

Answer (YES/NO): NO